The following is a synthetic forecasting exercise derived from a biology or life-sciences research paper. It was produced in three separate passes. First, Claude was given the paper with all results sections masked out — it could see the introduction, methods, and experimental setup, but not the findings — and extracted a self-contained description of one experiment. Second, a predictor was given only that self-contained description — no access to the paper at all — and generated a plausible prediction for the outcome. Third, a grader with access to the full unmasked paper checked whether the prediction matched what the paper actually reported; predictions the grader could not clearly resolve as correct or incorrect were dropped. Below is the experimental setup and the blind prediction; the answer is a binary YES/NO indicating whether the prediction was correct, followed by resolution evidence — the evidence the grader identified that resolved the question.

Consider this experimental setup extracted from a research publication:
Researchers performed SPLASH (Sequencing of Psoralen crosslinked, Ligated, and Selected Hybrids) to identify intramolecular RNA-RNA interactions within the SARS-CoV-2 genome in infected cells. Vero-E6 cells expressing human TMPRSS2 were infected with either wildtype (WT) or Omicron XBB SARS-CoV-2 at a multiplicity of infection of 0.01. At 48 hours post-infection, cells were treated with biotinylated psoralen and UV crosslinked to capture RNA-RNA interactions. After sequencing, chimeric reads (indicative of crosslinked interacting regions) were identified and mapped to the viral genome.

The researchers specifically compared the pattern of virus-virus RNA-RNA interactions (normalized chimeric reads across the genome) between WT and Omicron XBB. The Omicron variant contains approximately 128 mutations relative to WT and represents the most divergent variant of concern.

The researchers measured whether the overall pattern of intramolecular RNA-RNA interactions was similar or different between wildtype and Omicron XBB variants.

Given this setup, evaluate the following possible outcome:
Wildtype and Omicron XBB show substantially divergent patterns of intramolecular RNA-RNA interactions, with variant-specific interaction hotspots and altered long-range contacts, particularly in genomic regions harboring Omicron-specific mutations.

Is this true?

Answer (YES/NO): NO